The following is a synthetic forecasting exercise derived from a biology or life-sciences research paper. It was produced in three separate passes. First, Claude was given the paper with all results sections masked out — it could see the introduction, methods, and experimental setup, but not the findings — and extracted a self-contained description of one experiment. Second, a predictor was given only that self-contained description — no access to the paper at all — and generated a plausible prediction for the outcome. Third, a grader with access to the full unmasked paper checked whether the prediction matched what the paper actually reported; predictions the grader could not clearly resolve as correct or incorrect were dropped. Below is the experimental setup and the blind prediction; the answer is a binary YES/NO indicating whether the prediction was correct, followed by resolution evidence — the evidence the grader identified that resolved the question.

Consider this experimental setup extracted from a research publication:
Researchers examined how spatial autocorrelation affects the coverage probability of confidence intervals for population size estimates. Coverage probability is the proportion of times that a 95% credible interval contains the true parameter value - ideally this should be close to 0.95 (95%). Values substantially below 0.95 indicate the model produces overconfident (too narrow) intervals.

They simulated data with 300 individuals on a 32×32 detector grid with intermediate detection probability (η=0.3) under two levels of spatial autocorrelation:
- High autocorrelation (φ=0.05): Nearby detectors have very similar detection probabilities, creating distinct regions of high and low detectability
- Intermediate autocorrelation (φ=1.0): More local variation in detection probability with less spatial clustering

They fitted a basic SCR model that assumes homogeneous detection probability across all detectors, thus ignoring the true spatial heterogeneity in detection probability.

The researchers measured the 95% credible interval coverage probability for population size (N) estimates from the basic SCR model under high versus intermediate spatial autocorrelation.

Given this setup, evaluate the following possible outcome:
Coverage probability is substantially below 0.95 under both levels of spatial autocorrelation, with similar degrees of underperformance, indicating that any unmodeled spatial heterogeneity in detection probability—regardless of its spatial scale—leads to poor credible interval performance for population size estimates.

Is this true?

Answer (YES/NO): NO